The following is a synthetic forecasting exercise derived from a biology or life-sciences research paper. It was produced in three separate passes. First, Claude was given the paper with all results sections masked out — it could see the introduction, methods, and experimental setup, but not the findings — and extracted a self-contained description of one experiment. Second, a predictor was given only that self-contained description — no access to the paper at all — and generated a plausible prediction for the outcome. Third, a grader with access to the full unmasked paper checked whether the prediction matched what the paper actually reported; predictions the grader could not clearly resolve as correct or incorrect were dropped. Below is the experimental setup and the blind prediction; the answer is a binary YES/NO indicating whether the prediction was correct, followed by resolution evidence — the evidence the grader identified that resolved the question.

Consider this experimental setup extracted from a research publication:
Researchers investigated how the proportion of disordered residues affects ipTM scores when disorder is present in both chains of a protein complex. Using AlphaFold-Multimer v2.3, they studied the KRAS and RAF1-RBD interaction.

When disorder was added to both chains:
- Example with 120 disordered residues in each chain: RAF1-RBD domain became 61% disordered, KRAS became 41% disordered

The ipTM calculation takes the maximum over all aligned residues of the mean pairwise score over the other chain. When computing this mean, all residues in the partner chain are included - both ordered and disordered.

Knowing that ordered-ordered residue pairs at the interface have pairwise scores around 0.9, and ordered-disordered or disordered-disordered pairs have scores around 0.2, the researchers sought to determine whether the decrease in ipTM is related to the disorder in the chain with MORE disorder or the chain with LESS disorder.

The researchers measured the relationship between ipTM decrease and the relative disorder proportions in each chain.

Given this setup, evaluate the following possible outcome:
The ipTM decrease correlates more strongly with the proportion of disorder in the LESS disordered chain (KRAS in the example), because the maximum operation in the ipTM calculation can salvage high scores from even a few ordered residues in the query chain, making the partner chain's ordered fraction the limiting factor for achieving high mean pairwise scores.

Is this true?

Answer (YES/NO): YES